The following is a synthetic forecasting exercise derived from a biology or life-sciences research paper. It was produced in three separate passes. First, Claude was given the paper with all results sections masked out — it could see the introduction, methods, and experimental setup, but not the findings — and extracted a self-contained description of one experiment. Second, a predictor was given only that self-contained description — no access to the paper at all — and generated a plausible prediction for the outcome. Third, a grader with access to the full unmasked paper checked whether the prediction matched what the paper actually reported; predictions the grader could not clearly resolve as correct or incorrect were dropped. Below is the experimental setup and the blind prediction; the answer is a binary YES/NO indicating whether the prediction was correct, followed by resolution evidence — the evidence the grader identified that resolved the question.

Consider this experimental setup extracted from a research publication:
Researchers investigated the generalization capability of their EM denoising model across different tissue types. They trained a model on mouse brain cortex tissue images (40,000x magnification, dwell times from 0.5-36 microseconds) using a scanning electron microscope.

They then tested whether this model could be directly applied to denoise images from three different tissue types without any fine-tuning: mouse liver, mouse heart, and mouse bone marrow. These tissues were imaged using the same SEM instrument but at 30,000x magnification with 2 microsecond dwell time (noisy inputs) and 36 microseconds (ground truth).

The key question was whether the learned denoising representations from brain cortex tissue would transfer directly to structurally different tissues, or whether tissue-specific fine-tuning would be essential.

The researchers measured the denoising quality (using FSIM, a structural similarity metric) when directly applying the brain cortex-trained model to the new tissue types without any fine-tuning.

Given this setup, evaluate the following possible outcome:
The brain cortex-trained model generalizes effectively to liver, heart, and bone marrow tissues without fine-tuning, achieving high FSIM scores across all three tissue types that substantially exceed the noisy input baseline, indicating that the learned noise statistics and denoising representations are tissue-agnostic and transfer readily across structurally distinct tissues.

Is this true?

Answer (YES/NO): YES